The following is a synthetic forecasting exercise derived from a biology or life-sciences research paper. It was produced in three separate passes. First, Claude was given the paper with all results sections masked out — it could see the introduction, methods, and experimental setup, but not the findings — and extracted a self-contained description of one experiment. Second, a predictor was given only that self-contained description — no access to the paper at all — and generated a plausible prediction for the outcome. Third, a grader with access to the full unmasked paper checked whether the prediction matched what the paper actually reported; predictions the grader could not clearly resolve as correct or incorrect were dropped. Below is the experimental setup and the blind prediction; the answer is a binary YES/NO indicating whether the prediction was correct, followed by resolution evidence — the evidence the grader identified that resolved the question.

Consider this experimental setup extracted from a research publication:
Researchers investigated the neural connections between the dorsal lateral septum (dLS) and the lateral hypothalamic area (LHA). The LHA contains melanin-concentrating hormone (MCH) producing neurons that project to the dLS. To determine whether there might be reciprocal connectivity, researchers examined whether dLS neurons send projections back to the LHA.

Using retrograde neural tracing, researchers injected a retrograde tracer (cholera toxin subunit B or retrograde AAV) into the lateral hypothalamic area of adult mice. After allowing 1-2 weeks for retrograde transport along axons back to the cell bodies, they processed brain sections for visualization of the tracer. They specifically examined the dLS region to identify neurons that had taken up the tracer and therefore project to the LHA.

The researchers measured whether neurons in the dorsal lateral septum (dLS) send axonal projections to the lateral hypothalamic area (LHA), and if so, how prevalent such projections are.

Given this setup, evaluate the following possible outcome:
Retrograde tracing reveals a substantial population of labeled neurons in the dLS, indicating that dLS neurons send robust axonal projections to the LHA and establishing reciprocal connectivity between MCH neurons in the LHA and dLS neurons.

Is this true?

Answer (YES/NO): YES